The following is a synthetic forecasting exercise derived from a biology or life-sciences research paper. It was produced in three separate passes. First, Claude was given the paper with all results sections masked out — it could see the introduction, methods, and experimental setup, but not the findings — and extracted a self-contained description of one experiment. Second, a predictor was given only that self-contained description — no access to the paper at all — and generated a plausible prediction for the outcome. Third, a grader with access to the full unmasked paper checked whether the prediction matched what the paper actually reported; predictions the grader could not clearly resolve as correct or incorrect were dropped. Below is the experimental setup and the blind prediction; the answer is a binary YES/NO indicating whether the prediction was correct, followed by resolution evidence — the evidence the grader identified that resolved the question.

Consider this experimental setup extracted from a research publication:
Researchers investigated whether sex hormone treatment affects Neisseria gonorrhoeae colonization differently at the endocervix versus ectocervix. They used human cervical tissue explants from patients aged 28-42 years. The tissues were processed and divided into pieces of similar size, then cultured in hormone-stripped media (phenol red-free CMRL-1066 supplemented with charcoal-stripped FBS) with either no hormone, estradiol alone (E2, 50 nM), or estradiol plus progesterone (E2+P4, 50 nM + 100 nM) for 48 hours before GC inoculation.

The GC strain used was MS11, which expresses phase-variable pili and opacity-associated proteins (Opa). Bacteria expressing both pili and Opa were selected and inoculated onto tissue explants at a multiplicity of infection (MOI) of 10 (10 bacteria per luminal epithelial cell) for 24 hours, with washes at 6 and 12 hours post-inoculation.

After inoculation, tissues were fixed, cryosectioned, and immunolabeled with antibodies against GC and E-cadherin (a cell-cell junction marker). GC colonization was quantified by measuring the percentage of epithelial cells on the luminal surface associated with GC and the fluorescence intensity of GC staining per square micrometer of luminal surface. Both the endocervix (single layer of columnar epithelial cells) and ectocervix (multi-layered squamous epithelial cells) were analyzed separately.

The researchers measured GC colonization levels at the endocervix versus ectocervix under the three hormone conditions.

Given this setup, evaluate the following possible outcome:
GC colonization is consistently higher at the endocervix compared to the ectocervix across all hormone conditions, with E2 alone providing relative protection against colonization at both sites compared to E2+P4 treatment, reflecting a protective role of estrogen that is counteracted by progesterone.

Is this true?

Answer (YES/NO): NO